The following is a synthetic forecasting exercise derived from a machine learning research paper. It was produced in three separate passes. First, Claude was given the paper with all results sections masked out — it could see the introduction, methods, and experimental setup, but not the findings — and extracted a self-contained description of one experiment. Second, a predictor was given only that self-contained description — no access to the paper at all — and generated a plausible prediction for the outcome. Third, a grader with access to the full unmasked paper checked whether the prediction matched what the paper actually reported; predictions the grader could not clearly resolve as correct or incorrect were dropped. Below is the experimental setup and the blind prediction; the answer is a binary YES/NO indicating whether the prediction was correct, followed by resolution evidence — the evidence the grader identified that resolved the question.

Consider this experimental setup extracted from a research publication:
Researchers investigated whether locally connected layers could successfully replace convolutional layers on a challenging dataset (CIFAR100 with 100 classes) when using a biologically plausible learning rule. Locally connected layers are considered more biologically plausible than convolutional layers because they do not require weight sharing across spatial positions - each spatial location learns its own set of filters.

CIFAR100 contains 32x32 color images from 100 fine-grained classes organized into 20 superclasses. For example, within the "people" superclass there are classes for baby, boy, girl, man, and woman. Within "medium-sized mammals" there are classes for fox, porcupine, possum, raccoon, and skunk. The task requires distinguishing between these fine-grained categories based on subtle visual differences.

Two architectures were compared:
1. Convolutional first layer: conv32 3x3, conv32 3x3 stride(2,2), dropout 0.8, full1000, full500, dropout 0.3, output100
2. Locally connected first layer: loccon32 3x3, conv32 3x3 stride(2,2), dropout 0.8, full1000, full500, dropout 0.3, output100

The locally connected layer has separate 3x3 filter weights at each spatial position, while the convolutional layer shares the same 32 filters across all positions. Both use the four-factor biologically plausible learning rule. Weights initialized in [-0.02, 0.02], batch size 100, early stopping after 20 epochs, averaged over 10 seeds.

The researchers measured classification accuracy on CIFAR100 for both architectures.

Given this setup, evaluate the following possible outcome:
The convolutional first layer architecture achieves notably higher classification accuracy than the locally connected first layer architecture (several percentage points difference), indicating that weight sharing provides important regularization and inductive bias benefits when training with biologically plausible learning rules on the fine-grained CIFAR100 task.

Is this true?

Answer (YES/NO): YES